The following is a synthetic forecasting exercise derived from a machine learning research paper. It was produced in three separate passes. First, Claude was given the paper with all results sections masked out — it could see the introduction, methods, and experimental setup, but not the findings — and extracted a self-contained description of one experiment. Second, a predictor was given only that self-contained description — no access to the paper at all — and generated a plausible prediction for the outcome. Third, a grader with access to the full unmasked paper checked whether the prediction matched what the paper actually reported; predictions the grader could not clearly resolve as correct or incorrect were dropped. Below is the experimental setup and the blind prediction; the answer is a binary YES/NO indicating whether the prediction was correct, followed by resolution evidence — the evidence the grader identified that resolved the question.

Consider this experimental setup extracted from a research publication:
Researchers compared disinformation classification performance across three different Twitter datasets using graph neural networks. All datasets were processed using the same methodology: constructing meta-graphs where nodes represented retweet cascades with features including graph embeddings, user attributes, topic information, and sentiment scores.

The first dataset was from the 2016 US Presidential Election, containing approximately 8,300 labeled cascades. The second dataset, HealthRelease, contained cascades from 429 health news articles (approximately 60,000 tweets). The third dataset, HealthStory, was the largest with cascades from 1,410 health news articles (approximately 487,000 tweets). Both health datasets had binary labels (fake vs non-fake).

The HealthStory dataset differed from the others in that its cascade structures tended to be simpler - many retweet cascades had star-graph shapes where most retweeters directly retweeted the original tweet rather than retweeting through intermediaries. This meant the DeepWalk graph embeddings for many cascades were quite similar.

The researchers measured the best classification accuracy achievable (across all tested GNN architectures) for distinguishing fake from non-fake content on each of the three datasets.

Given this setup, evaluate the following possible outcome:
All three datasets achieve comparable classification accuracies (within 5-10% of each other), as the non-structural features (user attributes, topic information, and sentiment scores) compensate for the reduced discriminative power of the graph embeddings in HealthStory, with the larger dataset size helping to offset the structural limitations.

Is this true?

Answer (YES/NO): NO